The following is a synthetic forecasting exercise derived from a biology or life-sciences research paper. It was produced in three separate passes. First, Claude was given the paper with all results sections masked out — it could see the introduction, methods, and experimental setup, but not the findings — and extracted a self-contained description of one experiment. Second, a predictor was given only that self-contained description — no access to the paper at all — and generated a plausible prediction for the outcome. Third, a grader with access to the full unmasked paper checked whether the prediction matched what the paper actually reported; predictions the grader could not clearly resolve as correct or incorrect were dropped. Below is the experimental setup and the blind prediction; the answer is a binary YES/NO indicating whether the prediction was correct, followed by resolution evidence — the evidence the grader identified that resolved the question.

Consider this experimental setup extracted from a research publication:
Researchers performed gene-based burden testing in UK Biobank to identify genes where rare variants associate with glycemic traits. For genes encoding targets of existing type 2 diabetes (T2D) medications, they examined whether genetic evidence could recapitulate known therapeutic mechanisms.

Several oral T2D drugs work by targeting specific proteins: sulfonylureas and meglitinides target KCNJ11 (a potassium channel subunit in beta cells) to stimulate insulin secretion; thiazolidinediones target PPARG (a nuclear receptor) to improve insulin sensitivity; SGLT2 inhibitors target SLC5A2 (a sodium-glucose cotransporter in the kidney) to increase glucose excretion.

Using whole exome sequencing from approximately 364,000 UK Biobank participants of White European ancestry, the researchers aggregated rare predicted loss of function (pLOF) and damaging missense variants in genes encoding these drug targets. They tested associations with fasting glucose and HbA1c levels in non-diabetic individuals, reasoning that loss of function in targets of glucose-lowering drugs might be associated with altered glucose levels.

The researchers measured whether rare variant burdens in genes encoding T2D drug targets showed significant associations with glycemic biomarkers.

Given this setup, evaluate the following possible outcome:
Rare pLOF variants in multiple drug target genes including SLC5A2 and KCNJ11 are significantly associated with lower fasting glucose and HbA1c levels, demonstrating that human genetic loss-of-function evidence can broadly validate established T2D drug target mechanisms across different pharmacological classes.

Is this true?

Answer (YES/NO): NO